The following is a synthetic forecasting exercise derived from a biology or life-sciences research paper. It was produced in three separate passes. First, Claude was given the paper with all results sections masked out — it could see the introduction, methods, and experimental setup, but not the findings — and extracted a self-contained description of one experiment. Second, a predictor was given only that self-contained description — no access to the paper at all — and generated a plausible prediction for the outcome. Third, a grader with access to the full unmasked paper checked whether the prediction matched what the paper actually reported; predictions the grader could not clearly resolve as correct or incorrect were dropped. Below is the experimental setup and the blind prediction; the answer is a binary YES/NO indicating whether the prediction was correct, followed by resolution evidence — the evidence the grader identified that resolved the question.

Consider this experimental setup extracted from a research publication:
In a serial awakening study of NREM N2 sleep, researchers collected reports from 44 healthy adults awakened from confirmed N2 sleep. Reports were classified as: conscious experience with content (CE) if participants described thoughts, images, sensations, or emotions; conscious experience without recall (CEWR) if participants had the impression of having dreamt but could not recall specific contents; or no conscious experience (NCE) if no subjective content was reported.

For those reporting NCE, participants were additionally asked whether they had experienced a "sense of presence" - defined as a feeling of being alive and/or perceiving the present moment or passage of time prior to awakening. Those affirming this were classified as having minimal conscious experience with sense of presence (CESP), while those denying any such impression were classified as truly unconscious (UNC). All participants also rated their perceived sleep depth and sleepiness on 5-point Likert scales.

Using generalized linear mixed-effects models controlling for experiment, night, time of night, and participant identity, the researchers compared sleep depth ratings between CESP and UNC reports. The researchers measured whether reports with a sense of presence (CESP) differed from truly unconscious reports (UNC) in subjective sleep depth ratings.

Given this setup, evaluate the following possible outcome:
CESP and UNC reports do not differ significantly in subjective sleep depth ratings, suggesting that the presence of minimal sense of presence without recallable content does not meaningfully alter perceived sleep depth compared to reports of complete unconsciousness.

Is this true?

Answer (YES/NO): NO